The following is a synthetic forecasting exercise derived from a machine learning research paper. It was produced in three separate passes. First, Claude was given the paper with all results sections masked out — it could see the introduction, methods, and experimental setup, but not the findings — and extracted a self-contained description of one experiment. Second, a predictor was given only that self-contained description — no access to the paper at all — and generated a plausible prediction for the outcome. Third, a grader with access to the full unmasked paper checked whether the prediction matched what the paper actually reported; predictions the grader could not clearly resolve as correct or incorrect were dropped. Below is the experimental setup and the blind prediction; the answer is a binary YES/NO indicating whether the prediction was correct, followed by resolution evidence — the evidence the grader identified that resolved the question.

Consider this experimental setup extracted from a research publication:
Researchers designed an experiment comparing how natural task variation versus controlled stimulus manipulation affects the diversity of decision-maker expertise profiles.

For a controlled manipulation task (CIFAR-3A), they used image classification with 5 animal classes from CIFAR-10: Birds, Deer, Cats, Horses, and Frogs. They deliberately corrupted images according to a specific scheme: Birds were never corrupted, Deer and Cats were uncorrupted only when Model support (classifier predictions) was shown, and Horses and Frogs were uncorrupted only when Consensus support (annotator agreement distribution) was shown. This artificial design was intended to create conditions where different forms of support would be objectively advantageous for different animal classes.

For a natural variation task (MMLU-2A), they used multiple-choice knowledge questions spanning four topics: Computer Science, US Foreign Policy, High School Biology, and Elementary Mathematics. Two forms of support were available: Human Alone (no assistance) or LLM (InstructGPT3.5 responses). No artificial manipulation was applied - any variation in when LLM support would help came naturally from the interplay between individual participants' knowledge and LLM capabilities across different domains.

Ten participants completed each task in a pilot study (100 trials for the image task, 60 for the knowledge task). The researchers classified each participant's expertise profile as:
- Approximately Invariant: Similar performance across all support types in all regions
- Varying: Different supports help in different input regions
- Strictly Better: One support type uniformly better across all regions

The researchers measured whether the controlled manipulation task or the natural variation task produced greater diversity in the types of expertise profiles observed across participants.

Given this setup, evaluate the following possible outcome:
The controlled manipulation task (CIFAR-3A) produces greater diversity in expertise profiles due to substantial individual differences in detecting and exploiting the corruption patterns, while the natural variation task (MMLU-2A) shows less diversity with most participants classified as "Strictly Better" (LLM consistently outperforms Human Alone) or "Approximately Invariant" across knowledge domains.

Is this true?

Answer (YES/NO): NO